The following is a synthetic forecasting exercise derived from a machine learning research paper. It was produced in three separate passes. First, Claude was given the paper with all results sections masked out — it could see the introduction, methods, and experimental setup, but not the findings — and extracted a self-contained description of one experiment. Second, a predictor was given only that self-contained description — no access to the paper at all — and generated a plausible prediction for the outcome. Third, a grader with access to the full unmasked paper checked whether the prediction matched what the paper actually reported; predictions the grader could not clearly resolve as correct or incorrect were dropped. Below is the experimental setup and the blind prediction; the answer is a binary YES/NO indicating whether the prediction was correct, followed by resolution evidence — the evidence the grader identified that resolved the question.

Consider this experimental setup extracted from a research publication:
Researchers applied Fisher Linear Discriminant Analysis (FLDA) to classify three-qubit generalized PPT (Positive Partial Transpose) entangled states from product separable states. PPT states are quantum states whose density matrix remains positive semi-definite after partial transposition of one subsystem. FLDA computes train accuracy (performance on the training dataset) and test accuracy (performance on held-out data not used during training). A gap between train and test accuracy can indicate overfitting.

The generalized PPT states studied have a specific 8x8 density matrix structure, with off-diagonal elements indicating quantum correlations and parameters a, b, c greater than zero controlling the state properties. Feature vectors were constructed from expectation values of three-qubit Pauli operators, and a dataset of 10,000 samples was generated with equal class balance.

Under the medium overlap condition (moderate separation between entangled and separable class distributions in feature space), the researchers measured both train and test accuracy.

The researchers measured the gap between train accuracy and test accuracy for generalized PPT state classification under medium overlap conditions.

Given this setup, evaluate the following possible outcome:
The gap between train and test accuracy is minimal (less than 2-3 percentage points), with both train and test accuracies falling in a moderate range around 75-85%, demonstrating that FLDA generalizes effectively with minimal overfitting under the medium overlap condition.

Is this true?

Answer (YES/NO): NO